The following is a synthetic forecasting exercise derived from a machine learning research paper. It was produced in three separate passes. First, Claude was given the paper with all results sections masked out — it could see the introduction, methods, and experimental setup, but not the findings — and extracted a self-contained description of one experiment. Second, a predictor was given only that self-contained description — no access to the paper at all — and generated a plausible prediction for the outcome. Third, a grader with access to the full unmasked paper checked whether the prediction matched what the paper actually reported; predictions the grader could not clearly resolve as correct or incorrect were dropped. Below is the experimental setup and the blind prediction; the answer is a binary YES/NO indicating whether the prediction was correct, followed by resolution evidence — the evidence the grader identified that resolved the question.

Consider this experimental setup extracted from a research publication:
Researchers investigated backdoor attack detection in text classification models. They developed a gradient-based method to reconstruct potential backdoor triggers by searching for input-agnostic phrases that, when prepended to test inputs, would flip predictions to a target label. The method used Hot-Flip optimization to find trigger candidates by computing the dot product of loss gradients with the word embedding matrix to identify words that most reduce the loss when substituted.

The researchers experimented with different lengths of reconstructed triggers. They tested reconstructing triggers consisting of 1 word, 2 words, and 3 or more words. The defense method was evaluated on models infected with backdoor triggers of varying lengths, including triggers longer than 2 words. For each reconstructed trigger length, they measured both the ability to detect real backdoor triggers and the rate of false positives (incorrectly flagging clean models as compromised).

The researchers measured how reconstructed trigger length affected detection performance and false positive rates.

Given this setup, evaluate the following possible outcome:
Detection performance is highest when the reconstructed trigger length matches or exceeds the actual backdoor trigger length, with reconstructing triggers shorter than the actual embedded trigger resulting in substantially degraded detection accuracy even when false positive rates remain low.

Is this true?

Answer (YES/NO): NO